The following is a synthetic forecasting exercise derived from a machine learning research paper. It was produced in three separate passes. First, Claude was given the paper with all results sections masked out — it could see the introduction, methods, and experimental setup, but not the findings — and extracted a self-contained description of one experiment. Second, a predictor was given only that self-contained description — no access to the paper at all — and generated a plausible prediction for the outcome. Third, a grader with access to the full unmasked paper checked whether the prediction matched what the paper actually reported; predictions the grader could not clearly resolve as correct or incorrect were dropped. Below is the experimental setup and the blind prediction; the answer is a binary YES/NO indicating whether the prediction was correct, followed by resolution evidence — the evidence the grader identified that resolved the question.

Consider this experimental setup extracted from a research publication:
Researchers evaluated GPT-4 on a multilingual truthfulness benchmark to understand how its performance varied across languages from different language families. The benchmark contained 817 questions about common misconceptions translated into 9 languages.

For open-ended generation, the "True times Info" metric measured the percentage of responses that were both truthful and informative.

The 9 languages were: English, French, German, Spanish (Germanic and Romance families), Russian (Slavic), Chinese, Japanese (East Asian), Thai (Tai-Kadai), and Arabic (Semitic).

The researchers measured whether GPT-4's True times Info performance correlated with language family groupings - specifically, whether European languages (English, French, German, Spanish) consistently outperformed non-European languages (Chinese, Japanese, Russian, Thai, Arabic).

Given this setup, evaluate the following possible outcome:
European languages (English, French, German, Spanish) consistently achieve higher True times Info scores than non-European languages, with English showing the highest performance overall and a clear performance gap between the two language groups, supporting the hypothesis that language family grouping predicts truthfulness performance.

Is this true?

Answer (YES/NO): NO